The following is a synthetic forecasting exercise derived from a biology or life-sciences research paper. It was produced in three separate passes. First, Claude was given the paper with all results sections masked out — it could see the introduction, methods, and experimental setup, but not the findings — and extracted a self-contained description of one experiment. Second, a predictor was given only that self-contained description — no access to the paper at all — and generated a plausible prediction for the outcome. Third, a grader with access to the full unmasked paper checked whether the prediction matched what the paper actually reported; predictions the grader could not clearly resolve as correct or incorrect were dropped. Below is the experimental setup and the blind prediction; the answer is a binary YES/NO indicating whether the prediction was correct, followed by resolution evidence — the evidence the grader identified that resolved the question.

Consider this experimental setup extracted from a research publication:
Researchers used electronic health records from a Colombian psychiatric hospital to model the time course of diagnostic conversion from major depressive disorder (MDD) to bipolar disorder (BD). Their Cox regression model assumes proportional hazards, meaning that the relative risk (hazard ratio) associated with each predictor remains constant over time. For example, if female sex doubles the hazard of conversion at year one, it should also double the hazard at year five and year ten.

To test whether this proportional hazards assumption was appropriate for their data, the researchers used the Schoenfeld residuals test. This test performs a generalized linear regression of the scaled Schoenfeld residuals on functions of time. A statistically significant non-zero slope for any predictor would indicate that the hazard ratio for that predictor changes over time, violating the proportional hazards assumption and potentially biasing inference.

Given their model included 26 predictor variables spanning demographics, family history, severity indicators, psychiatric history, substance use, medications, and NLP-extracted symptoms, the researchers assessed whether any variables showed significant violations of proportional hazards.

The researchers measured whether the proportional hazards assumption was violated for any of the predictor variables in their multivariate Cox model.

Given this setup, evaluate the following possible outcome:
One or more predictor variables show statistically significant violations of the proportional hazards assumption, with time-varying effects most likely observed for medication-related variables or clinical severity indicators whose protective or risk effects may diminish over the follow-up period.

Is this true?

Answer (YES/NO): YES